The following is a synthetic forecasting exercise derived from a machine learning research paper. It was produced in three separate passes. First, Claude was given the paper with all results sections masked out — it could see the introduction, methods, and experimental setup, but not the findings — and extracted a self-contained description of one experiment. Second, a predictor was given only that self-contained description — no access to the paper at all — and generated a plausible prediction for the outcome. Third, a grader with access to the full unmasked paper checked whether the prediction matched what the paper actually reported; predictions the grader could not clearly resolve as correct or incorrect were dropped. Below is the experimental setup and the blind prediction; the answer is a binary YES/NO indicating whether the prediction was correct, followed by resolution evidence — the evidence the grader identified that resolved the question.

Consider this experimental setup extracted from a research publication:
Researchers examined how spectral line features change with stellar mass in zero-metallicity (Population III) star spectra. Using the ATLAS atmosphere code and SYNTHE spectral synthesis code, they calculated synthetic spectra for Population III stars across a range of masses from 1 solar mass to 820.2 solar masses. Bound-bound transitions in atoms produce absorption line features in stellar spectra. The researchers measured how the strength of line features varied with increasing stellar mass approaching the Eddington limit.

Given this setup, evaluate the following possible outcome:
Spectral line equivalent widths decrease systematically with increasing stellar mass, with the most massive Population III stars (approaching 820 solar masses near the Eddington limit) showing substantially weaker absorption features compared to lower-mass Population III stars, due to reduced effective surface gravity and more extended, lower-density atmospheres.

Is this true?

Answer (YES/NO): NO